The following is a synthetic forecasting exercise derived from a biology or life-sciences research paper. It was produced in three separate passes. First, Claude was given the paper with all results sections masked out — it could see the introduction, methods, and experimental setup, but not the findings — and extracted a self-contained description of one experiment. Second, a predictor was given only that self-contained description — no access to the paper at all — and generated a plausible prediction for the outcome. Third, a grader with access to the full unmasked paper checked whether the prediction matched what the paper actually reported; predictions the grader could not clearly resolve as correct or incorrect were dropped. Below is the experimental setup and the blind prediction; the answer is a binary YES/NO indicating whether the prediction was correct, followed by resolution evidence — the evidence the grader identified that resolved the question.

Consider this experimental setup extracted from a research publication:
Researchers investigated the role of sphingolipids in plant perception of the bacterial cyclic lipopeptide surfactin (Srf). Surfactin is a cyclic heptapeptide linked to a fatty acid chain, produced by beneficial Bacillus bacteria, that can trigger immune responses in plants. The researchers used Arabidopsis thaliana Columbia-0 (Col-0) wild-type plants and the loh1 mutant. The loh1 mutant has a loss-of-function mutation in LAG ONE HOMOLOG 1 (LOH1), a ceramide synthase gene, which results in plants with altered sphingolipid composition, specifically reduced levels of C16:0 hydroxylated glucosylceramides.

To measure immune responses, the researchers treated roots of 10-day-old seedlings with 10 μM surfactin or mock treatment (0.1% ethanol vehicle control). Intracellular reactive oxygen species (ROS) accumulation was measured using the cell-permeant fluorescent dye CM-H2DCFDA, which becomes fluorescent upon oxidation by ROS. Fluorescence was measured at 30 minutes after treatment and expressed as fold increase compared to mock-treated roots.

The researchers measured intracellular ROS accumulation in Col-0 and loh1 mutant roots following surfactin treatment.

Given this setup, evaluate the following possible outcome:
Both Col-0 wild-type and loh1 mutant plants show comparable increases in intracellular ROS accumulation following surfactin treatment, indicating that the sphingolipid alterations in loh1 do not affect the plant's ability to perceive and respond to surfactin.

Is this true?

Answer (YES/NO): NO